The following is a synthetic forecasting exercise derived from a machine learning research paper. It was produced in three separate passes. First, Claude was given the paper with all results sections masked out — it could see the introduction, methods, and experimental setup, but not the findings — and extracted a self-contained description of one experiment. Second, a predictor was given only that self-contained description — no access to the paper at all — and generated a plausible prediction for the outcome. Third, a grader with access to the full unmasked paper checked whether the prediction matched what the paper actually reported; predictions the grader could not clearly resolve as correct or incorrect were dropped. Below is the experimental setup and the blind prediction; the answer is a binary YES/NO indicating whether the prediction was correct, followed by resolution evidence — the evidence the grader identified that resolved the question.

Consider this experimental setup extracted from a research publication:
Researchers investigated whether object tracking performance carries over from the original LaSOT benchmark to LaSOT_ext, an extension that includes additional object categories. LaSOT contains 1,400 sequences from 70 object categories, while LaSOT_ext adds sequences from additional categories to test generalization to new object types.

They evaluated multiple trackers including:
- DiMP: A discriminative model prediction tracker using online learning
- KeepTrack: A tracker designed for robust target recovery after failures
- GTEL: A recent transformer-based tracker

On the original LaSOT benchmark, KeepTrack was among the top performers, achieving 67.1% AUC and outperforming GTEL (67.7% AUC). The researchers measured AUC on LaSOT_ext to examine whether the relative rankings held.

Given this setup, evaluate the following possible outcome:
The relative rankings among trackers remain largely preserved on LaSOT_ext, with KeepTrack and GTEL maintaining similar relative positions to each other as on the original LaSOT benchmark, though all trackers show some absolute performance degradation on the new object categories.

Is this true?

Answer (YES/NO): NO